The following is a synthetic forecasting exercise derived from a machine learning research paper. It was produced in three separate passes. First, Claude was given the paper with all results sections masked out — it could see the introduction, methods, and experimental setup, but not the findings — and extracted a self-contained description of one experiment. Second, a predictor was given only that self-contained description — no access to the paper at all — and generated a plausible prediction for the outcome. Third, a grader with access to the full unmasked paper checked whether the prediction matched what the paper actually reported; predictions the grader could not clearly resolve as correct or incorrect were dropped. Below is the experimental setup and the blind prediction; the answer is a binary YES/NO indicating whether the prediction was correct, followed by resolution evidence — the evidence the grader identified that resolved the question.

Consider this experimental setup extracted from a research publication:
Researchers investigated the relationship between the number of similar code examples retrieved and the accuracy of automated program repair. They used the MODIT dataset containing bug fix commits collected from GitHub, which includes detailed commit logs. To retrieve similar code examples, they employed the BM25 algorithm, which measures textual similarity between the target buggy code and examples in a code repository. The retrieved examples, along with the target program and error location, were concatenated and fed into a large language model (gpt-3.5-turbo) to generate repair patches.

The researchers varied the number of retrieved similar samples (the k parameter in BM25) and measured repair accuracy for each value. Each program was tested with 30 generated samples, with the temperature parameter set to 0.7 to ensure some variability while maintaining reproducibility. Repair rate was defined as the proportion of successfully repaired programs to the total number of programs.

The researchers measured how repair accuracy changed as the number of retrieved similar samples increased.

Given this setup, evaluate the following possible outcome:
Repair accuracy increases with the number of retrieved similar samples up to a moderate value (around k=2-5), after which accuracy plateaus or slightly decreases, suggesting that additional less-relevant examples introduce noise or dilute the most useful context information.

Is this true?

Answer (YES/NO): YES